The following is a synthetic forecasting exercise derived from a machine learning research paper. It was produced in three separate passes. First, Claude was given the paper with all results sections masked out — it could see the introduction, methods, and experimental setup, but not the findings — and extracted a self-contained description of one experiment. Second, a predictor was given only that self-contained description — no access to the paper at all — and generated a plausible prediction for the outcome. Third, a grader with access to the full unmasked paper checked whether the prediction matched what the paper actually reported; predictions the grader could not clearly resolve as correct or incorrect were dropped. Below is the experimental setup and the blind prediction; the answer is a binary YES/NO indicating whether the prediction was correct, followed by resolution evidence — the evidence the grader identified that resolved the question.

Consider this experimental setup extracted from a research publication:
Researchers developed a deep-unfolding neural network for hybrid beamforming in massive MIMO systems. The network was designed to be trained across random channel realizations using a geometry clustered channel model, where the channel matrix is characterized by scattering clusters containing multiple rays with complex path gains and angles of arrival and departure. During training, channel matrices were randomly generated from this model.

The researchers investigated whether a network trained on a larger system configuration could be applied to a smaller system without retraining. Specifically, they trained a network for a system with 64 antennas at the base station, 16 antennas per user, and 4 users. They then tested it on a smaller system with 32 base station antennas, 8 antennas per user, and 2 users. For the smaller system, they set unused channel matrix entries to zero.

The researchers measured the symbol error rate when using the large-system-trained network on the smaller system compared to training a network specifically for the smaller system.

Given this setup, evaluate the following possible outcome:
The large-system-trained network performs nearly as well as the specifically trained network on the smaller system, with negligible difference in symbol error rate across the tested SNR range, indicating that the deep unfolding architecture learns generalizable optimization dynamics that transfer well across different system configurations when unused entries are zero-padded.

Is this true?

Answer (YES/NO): YES